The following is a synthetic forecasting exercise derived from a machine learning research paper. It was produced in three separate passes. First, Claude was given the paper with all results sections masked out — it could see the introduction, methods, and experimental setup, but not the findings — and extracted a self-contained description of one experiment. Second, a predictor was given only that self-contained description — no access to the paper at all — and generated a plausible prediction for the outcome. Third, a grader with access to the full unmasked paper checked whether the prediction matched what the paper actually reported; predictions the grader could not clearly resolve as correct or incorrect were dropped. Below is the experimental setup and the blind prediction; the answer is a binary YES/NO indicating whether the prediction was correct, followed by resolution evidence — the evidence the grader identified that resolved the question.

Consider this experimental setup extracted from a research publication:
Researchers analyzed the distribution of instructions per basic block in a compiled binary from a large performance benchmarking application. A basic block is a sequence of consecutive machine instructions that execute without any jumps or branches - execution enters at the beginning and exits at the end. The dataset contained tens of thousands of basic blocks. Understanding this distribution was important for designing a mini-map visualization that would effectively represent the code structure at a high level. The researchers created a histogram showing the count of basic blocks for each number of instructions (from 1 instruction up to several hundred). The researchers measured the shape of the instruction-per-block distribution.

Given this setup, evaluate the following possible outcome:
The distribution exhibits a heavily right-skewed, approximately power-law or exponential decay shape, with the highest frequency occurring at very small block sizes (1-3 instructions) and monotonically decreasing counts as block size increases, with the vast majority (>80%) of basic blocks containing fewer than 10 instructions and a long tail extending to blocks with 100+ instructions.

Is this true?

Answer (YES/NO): YES